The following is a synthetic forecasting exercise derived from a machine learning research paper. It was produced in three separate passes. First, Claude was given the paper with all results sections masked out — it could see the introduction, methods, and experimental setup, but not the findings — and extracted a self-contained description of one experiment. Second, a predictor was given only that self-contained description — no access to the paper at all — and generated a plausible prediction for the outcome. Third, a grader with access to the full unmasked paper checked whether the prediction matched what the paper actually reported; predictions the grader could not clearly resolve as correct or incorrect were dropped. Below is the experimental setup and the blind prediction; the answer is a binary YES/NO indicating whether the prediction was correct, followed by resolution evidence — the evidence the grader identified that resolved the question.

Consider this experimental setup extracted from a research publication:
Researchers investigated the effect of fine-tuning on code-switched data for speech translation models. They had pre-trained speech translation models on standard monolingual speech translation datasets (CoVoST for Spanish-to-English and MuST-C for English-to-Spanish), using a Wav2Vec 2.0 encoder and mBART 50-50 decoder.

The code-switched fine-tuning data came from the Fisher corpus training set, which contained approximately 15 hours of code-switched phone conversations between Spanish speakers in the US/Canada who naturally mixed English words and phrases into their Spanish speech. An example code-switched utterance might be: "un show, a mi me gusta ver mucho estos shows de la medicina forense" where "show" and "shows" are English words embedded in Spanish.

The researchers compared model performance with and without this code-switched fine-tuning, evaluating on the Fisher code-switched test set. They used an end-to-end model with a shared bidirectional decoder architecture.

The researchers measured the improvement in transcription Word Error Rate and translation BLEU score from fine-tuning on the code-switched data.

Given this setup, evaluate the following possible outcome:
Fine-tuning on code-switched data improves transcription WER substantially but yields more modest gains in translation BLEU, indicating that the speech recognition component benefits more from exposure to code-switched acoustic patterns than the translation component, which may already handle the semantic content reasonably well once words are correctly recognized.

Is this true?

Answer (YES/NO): NO